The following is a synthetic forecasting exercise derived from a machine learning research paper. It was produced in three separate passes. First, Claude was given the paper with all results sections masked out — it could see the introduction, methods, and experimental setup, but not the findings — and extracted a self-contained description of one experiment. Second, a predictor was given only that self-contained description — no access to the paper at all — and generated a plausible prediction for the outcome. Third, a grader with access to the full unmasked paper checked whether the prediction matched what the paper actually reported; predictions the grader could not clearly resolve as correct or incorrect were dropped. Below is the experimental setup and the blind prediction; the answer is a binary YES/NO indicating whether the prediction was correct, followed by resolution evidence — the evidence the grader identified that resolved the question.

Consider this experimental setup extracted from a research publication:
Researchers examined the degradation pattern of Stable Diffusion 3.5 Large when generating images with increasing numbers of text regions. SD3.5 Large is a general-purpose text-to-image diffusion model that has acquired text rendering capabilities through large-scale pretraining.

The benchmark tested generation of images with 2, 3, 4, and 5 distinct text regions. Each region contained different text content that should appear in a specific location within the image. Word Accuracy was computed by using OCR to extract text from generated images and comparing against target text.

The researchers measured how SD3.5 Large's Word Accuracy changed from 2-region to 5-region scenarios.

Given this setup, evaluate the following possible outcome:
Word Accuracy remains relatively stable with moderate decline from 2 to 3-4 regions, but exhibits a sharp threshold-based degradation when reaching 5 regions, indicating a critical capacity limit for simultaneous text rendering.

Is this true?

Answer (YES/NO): NO